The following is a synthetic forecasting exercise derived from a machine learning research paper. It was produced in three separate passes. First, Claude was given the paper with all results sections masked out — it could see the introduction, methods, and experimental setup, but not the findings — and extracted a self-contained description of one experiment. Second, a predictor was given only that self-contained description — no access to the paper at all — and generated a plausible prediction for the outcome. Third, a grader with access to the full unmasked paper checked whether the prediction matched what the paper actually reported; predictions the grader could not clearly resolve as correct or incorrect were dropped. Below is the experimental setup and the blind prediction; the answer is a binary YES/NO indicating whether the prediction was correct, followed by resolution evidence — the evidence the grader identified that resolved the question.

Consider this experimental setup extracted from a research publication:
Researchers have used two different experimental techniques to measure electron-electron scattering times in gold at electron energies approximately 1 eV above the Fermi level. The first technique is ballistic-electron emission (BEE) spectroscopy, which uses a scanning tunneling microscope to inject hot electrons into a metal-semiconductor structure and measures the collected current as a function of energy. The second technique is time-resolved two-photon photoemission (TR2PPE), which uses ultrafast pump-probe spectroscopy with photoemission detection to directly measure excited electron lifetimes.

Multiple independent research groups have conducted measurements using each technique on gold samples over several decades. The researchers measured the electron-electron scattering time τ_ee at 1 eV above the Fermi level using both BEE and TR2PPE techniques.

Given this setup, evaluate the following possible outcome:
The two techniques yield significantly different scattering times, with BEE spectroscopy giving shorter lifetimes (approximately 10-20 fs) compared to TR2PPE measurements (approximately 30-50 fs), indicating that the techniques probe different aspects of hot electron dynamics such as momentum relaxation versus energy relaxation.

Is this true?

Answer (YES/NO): NO